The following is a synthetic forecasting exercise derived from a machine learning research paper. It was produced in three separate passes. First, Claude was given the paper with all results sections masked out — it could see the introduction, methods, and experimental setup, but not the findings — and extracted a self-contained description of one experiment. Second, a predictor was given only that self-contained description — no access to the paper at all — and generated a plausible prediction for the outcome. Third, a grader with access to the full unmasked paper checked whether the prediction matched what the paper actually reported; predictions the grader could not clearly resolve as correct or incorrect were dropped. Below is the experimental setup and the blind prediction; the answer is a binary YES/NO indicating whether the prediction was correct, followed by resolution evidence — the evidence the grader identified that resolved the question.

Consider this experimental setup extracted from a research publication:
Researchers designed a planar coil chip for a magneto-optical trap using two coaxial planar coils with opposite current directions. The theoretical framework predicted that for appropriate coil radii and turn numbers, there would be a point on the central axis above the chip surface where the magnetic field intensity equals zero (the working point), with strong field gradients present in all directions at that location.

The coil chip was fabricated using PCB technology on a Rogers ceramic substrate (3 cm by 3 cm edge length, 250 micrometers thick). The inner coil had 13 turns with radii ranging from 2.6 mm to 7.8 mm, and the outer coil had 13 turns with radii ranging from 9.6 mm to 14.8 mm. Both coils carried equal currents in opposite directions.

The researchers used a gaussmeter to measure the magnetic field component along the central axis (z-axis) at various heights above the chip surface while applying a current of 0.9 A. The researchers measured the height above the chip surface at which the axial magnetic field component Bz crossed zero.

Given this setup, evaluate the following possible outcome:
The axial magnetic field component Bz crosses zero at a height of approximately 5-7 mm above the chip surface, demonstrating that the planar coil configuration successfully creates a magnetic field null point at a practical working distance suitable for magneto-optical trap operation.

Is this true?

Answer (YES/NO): YES